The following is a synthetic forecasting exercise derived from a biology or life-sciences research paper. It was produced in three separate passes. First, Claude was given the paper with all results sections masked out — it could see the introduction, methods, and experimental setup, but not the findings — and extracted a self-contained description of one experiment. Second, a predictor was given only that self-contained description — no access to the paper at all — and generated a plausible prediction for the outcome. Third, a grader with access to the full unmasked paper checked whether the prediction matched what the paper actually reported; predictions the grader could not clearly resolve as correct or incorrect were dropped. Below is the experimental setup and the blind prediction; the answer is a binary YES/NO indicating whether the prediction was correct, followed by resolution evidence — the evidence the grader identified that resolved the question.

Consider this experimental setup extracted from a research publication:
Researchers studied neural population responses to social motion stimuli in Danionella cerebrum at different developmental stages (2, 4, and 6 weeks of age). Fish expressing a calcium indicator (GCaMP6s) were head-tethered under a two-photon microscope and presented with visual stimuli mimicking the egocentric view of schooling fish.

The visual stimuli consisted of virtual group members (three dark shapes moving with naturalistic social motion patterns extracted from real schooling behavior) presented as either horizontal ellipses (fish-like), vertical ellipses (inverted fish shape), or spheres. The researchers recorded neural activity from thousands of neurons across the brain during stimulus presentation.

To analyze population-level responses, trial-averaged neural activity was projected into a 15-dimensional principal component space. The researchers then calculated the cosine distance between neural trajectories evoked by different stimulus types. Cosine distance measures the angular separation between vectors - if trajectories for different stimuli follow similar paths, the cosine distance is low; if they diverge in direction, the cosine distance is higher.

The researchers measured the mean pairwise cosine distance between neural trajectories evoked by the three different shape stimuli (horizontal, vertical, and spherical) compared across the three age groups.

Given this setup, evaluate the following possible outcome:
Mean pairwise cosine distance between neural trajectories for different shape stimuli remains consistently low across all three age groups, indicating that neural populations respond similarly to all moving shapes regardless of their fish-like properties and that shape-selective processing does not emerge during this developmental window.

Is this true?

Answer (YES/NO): NO